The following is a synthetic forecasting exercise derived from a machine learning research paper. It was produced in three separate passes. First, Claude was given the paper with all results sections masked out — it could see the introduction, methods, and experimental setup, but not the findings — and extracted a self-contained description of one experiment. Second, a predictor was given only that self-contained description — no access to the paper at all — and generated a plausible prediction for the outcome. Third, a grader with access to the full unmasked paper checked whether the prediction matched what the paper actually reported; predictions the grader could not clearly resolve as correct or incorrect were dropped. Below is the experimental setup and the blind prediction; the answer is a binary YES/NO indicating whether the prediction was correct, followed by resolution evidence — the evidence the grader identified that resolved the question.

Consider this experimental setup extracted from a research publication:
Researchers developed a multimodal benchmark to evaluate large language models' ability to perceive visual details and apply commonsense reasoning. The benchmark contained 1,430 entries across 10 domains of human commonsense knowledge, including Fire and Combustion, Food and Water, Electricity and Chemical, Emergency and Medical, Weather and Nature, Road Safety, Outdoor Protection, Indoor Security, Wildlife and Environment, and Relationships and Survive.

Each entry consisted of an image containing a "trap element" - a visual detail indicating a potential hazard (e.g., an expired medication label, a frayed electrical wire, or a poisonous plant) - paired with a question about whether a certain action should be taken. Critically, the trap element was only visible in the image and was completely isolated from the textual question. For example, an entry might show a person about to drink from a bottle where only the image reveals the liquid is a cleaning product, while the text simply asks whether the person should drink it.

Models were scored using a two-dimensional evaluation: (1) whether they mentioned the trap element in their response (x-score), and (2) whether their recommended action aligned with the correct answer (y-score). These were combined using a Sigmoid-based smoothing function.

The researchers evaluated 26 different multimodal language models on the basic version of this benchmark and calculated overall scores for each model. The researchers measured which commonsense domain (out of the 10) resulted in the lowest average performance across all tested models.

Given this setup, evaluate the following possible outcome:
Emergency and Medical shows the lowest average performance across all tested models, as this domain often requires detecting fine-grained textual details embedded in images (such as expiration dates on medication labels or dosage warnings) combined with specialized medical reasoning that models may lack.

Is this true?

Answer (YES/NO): NO